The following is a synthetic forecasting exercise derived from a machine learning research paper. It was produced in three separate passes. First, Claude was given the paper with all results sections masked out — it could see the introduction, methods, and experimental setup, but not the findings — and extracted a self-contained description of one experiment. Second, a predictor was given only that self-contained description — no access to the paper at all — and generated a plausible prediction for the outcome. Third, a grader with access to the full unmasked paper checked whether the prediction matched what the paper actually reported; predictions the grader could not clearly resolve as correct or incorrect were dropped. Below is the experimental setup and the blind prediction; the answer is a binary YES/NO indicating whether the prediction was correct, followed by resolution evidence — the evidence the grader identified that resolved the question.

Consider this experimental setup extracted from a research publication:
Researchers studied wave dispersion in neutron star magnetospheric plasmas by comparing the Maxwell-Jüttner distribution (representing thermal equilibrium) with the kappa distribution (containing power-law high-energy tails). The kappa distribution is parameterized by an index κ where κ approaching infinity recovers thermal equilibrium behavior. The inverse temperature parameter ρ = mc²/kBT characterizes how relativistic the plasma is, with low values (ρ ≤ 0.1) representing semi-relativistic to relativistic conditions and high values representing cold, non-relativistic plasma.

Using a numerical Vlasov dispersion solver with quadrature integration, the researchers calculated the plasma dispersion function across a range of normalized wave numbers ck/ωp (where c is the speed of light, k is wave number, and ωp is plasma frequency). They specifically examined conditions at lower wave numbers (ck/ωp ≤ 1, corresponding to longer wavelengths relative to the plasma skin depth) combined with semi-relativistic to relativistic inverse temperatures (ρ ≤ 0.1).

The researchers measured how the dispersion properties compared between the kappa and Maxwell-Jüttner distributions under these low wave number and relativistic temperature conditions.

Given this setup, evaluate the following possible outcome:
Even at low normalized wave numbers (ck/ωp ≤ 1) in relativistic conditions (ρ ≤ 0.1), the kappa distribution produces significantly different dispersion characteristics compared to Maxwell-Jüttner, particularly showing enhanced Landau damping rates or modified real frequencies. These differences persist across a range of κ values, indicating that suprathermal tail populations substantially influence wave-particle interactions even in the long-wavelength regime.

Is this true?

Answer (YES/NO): YES